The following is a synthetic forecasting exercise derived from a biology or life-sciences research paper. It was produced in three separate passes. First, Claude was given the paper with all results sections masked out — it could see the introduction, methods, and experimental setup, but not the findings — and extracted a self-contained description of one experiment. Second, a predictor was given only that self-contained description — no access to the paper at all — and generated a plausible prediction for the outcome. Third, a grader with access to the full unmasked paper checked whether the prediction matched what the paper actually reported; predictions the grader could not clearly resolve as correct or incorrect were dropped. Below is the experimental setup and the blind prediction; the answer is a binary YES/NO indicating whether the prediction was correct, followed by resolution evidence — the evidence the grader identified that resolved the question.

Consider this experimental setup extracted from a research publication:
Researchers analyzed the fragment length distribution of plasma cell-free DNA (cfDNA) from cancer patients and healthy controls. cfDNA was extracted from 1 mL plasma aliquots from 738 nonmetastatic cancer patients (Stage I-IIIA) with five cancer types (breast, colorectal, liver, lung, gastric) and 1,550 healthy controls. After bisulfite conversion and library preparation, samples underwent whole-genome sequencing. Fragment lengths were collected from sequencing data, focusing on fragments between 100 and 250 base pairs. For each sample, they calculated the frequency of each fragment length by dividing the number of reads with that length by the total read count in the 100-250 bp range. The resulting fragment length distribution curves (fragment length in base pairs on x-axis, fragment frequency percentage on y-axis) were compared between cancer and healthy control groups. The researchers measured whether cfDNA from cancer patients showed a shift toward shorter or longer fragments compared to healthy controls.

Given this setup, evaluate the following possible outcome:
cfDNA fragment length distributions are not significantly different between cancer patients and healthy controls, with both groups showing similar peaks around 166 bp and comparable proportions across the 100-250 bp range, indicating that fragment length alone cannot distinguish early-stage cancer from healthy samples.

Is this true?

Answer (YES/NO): NO